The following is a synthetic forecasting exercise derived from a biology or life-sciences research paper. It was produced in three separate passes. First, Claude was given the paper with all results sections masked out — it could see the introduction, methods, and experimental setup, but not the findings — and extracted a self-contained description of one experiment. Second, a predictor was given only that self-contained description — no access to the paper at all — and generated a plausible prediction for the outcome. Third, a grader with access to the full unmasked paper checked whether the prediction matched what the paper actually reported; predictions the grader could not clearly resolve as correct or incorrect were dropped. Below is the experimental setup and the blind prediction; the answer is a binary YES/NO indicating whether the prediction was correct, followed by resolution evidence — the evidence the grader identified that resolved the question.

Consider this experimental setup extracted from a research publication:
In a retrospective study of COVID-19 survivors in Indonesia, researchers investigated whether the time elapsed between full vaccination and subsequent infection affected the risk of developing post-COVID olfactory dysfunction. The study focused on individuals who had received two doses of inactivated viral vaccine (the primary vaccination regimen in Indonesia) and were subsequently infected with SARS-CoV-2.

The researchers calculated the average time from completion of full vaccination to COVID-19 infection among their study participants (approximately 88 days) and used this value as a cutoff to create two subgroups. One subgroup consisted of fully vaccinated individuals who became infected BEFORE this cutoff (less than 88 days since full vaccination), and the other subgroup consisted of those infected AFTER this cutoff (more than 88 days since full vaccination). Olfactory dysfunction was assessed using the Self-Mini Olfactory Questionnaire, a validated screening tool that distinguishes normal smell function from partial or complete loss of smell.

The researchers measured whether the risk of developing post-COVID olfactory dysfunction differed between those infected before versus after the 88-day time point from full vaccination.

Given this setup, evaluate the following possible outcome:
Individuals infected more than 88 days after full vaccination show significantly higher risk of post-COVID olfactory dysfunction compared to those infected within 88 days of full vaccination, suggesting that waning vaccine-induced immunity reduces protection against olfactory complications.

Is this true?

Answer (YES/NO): YES